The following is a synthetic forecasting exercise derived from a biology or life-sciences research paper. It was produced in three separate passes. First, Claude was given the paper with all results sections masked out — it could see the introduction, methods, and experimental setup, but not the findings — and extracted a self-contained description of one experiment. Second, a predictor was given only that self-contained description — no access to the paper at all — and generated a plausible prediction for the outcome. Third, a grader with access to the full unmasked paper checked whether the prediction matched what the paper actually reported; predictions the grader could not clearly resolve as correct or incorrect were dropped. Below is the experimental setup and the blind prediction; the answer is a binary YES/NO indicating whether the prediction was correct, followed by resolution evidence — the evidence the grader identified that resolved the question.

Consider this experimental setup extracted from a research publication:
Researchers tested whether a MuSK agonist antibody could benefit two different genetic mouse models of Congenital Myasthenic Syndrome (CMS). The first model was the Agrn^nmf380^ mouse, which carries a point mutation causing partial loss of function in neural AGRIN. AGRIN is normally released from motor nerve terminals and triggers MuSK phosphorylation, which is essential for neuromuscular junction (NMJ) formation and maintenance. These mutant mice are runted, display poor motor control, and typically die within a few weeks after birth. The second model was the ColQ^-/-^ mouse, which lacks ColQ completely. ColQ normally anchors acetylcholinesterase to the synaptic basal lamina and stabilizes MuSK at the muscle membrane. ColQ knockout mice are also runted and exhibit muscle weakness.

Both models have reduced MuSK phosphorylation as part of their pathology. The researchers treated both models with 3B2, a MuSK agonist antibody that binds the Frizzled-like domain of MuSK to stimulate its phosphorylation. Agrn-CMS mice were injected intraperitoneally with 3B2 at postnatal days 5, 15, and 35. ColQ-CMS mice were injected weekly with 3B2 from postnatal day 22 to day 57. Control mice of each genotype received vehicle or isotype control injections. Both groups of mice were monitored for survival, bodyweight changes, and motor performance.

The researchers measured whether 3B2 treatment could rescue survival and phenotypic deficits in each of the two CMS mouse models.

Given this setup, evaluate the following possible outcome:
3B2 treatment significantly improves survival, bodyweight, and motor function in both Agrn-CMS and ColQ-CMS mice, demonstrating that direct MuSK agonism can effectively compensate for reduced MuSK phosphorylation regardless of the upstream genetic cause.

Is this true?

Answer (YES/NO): NO